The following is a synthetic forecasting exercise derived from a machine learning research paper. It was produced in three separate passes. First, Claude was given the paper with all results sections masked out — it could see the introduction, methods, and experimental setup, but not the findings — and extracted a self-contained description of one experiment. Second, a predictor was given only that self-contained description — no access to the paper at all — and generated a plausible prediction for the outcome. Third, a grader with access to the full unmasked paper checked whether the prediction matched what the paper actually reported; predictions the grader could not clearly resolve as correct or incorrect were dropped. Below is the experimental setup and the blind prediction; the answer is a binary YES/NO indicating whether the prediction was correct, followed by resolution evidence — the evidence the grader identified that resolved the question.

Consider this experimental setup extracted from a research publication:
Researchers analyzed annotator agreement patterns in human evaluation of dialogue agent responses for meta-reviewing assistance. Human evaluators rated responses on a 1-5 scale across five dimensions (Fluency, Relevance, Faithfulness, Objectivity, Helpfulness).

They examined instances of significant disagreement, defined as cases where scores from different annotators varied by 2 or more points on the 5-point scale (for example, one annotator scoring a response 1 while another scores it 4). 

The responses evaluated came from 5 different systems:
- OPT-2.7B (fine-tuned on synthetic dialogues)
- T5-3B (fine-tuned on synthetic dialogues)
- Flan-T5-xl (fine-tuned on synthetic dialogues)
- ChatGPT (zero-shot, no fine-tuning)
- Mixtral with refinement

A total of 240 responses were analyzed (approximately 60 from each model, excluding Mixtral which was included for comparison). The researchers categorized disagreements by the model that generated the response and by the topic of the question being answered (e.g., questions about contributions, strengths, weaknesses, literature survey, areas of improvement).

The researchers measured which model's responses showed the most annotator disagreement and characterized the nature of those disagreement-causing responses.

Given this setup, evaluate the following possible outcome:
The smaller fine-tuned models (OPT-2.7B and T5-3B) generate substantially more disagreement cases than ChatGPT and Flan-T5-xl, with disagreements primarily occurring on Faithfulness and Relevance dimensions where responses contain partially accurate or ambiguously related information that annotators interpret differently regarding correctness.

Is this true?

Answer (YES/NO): NO